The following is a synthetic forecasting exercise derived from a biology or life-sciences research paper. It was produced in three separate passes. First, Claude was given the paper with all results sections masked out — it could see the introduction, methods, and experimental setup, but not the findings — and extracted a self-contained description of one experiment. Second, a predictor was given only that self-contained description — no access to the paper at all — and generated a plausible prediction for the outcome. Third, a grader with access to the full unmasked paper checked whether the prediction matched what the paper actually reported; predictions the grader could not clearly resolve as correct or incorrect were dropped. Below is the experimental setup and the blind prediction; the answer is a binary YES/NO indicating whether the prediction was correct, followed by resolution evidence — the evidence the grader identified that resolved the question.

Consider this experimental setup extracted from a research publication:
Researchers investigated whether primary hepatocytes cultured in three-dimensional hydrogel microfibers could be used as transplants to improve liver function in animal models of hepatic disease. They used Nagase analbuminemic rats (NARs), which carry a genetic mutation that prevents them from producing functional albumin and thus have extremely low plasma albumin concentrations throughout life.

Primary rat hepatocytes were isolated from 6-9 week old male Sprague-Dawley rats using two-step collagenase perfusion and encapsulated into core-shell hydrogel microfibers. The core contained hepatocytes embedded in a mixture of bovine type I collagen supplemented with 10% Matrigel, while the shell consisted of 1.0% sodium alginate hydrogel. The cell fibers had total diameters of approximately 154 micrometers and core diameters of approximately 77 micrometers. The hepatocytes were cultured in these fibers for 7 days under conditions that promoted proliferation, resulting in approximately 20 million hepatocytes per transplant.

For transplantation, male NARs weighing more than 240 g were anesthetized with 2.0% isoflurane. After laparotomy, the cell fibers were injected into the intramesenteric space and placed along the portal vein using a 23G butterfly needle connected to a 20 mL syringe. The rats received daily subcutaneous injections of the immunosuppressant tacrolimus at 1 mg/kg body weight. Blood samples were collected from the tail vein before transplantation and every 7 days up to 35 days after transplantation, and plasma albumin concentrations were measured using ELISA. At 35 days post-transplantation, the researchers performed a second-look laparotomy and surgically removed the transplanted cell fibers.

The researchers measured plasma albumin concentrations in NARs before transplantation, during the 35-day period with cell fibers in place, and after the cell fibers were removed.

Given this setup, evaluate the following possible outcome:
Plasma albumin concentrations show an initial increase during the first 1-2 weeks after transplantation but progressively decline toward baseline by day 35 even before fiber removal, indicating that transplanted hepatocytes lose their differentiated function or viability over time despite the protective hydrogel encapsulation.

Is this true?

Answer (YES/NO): NO